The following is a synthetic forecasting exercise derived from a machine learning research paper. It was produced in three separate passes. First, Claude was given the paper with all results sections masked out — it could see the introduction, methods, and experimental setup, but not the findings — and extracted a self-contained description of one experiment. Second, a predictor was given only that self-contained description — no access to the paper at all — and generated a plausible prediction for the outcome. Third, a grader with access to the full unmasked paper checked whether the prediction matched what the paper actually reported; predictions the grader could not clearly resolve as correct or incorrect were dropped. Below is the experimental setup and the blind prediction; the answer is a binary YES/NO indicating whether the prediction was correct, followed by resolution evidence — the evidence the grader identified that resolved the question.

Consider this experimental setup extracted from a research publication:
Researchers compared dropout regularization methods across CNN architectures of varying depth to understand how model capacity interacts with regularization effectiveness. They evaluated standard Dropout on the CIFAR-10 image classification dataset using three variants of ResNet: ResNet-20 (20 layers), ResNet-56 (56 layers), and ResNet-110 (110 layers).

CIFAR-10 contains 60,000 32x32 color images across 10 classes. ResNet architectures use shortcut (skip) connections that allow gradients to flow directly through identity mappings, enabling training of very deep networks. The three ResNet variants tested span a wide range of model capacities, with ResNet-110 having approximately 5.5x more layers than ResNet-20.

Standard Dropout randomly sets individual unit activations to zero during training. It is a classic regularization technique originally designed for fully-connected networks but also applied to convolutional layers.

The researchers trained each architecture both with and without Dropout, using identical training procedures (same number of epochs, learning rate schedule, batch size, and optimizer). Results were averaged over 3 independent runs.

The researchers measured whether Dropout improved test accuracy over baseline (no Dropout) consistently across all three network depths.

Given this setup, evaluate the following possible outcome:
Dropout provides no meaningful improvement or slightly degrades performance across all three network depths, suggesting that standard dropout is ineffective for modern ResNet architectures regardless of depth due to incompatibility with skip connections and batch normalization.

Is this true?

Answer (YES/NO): NO